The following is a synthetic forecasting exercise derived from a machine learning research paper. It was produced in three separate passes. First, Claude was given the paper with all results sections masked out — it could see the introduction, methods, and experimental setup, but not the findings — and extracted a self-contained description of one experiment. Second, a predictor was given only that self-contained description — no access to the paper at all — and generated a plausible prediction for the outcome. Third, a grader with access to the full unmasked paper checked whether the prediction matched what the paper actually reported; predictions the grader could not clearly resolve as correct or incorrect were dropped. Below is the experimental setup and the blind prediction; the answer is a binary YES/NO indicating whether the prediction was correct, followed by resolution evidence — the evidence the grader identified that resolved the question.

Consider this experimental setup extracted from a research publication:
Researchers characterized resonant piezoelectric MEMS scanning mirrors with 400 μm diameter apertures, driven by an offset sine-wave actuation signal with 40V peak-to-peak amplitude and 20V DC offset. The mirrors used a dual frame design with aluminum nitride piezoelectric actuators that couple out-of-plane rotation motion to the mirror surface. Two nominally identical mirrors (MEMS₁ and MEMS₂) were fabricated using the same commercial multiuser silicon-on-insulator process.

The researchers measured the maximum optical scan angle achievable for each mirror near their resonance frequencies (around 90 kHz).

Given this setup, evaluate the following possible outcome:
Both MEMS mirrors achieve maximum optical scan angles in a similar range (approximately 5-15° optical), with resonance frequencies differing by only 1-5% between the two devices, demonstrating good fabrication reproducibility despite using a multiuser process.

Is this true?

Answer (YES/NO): NO